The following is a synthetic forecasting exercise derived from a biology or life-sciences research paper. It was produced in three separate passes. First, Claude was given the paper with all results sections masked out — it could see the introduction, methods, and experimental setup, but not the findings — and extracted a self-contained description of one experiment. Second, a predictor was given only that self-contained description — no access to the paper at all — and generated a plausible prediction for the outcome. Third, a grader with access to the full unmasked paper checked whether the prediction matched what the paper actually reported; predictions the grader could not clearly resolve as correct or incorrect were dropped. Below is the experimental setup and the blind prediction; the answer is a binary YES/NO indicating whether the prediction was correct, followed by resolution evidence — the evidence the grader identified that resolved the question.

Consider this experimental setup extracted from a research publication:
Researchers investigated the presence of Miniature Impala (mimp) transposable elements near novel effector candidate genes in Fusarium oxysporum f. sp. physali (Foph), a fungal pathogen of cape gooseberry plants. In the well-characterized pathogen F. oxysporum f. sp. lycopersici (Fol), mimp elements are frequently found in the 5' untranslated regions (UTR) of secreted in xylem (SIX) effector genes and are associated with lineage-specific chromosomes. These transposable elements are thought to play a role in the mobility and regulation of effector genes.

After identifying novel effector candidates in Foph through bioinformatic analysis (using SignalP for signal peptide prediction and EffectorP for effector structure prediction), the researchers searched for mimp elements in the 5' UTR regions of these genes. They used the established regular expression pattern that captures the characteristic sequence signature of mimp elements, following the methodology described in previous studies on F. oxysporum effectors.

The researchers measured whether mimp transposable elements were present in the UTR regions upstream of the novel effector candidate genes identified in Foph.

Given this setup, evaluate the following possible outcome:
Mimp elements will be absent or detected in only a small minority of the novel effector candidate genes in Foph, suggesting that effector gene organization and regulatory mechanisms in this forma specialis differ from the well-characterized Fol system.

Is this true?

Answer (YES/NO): NO